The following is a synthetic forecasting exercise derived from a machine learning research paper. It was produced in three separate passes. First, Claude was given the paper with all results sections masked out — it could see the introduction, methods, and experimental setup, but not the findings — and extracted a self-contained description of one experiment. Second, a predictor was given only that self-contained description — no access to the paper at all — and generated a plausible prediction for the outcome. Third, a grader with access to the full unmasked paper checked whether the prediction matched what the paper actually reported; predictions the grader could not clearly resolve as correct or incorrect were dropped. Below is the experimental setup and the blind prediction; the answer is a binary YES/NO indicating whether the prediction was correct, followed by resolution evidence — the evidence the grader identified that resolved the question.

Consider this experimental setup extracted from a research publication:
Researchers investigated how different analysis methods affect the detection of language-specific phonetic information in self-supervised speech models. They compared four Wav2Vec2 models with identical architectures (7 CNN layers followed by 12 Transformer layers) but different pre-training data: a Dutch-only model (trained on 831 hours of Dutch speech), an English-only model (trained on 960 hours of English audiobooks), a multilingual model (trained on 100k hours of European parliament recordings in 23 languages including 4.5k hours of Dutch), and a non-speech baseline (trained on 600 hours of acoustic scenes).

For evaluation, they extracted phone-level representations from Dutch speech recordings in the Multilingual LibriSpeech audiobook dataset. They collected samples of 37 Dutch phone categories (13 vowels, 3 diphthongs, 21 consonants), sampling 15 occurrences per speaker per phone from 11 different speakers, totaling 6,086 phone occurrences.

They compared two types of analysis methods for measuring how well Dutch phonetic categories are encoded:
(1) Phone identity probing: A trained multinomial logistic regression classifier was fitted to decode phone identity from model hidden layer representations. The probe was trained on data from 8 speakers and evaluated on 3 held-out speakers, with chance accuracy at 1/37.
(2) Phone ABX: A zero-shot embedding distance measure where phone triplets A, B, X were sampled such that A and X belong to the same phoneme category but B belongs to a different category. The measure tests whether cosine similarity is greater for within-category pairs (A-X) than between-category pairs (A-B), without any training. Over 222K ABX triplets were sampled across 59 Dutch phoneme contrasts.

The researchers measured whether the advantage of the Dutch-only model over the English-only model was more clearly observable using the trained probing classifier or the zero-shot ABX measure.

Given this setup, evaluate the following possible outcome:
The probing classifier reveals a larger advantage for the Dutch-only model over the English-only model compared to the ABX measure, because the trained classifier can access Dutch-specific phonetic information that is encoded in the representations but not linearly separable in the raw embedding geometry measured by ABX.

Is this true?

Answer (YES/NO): YES